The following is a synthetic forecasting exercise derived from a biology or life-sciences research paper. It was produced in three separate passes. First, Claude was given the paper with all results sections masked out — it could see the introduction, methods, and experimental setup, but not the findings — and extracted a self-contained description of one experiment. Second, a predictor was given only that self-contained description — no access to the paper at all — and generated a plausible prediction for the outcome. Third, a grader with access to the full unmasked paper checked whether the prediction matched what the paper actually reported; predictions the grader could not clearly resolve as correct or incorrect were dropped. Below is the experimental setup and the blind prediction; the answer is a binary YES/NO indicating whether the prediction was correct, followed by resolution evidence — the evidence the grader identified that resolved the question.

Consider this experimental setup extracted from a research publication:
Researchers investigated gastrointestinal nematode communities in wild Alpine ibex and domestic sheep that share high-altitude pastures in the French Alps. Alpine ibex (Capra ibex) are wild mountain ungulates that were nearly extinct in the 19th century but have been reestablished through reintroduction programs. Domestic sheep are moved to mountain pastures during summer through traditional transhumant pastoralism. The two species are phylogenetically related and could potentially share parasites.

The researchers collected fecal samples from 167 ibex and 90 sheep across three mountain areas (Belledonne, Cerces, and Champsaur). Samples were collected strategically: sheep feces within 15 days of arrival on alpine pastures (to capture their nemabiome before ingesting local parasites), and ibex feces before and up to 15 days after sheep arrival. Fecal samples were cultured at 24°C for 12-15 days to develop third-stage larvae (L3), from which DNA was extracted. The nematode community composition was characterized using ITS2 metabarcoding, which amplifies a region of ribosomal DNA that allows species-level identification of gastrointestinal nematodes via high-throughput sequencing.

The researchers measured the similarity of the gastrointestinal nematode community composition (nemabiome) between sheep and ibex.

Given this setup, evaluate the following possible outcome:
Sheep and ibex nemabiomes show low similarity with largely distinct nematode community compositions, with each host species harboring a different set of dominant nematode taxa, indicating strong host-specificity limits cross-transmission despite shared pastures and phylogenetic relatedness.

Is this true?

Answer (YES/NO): NO